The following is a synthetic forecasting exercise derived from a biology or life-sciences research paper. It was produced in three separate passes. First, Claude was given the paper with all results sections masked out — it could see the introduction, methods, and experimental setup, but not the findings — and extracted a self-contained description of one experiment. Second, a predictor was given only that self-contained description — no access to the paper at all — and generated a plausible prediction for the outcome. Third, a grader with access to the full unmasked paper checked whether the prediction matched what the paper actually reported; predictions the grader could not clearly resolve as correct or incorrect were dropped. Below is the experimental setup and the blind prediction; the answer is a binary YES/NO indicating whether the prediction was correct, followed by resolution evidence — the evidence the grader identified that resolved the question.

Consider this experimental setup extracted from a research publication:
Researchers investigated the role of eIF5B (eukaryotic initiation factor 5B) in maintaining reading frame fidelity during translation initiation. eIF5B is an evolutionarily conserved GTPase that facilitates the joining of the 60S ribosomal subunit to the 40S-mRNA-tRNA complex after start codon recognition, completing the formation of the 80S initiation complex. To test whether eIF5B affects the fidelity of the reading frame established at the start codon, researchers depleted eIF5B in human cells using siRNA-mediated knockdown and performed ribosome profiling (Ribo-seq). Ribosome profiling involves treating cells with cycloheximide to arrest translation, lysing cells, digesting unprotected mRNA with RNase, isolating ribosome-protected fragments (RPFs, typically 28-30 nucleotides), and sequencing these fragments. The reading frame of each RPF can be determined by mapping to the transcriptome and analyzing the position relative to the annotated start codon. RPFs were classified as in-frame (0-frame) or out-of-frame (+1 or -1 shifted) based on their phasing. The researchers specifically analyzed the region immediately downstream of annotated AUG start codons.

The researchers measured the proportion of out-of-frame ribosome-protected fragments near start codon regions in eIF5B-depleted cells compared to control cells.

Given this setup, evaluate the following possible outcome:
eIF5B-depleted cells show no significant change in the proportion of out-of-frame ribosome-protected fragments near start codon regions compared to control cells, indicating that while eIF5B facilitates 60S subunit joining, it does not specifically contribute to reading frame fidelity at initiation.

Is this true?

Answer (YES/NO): NO